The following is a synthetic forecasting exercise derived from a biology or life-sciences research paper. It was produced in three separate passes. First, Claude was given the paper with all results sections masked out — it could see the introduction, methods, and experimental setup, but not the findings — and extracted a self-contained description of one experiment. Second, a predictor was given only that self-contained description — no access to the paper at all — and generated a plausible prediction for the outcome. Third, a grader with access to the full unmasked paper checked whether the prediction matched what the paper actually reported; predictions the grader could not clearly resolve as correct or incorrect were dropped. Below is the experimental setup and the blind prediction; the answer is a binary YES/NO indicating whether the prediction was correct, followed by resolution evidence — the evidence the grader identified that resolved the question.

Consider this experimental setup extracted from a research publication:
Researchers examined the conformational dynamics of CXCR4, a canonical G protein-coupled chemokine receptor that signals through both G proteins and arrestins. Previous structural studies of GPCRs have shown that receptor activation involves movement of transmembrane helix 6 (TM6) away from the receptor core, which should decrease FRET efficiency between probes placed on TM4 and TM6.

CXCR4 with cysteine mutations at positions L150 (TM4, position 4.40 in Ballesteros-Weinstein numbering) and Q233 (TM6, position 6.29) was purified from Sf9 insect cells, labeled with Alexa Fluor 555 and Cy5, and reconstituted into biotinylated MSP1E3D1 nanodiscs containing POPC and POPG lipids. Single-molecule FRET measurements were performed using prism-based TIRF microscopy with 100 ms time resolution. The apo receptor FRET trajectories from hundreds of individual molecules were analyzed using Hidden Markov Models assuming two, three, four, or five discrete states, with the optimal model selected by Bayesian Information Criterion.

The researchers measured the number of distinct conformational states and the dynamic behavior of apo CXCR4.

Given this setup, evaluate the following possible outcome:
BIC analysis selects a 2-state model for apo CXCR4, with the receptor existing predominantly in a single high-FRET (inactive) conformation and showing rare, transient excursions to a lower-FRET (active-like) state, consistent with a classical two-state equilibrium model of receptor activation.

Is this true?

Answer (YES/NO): NO